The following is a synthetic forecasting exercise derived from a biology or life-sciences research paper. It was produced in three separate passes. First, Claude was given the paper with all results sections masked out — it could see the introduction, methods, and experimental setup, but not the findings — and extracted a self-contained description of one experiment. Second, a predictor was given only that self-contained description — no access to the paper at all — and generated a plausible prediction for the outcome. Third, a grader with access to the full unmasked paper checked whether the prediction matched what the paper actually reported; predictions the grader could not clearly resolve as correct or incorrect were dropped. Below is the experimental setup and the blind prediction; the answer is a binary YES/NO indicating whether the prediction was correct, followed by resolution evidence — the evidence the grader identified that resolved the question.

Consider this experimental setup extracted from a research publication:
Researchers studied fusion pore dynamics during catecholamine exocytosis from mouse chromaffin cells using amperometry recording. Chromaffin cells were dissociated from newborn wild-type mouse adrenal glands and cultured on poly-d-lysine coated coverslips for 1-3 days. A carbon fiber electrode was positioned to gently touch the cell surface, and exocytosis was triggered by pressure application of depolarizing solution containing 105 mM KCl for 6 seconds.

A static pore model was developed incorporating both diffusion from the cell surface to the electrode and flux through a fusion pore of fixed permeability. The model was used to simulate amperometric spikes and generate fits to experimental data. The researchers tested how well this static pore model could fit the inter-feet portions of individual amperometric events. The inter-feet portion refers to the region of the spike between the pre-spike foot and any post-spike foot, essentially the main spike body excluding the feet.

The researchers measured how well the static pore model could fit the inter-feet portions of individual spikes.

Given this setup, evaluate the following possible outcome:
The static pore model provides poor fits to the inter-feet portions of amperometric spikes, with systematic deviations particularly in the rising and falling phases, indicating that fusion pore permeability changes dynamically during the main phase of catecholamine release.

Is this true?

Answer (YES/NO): NO